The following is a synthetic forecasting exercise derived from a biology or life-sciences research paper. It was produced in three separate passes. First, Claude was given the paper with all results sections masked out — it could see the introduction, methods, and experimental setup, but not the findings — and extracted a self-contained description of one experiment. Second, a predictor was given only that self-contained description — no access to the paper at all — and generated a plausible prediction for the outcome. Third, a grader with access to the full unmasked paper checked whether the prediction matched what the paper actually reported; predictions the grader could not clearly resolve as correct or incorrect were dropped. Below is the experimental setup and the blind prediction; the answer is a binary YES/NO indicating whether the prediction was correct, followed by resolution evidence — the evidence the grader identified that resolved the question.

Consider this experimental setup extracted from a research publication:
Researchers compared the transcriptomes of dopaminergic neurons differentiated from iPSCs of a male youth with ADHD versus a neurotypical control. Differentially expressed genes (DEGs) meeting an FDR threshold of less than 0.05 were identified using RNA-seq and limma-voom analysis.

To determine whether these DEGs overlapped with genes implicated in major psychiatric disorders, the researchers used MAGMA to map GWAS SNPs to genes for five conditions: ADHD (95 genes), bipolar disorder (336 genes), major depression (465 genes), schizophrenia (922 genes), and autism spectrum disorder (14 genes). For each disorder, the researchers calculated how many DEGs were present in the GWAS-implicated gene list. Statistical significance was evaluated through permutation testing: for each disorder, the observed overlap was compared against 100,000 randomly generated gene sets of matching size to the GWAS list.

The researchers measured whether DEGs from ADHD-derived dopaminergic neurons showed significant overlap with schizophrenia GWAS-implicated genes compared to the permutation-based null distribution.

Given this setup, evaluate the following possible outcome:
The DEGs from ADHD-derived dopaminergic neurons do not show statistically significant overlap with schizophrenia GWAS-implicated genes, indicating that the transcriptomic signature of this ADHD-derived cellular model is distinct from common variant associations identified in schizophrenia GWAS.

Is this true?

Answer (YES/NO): NO